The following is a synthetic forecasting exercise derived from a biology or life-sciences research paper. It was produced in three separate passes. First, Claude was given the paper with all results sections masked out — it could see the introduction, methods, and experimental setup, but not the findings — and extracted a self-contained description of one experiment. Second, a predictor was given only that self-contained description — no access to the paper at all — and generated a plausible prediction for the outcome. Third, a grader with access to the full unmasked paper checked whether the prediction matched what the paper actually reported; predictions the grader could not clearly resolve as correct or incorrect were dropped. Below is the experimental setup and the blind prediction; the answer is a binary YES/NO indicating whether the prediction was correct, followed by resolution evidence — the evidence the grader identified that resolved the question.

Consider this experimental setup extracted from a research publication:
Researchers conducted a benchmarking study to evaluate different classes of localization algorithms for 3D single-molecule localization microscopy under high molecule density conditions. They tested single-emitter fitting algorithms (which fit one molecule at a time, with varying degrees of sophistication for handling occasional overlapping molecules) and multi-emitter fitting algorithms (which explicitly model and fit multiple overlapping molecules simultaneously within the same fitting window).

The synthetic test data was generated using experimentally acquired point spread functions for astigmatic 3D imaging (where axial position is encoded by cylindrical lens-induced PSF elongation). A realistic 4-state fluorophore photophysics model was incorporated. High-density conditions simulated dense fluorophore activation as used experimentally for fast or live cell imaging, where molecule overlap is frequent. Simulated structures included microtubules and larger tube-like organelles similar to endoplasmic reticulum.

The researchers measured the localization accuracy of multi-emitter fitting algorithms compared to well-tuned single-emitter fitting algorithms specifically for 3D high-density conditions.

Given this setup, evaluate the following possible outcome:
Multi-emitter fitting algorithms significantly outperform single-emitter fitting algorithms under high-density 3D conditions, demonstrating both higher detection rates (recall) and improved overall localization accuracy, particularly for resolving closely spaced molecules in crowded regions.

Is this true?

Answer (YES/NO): NO